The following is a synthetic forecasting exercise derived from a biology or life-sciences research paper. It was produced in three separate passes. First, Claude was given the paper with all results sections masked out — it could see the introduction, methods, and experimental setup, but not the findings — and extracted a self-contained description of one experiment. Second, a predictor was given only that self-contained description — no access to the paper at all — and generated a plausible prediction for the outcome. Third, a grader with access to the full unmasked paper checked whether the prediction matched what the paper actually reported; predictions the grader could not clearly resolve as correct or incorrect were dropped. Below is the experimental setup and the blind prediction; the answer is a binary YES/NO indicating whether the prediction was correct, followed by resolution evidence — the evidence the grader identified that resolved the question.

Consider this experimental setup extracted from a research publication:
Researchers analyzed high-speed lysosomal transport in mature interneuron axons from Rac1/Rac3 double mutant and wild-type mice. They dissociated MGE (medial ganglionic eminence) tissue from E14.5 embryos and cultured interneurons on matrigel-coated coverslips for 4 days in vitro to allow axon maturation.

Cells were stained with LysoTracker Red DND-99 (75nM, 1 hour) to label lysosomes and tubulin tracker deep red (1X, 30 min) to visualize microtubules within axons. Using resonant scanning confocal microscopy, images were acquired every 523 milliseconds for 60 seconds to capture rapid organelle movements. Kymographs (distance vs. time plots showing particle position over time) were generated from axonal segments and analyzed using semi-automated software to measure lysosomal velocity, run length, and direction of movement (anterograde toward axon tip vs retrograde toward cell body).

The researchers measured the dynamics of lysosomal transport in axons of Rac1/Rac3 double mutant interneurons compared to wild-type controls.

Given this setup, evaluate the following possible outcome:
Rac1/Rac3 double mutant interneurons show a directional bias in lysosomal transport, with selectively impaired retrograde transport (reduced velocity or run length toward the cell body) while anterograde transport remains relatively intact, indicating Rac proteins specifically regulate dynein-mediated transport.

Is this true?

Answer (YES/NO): NO